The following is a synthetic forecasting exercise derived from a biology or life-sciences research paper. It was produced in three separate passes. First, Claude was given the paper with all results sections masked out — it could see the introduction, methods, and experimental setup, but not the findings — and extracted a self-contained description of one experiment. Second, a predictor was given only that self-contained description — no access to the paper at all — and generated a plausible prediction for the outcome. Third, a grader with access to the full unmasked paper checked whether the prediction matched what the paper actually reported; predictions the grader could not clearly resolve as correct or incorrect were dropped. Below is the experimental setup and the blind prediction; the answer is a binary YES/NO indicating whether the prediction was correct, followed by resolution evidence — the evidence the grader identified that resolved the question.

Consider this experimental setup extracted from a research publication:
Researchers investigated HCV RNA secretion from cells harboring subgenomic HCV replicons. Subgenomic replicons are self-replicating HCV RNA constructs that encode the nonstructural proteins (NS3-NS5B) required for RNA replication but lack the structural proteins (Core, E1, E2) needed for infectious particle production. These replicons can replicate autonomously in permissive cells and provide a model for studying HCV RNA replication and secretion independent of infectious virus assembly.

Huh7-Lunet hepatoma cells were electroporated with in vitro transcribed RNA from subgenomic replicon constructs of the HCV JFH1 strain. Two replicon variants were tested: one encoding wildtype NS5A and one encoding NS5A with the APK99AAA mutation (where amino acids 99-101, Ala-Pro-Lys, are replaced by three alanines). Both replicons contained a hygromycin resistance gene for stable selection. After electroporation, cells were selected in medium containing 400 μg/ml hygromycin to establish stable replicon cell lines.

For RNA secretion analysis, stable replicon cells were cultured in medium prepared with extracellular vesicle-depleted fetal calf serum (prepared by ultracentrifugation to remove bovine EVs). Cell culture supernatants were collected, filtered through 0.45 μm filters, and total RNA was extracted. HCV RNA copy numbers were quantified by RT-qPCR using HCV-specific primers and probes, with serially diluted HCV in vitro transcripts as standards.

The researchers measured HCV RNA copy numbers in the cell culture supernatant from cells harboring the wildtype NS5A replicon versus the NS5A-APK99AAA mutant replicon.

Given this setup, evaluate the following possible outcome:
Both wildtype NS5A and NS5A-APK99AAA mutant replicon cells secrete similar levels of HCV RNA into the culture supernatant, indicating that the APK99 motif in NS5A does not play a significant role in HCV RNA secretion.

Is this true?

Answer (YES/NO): NO